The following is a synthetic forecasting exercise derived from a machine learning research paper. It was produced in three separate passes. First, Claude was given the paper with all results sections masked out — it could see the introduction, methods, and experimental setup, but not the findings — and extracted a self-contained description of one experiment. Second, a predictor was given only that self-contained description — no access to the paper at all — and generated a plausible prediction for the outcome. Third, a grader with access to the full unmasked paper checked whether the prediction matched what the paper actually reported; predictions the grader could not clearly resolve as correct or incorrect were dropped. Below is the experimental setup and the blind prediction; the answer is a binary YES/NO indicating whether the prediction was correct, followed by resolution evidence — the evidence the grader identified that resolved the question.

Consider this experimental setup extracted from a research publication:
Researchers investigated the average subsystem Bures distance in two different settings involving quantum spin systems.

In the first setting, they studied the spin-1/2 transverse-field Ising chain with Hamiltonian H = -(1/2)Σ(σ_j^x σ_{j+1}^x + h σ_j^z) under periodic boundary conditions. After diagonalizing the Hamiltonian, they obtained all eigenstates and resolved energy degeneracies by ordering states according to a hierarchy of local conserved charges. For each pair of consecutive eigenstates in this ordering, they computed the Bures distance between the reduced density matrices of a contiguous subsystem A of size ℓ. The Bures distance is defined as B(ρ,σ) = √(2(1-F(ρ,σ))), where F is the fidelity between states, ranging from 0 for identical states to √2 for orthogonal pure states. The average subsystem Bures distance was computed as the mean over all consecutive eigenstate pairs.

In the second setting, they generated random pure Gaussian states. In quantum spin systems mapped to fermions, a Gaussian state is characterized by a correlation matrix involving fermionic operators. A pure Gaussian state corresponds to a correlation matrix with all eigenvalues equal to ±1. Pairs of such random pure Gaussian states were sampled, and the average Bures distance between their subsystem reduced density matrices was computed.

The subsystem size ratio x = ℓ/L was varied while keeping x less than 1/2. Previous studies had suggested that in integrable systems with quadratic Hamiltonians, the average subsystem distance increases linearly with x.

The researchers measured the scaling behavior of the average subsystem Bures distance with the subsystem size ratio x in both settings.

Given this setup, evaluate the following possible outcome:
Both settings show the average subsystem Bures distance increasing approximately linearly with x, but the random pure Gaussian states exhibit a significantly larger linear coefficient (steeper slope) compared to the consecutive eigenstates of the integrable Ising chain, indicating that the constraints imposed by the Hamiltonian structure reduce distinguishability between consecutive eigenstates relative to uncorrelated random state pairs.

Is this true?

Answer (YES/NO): NO